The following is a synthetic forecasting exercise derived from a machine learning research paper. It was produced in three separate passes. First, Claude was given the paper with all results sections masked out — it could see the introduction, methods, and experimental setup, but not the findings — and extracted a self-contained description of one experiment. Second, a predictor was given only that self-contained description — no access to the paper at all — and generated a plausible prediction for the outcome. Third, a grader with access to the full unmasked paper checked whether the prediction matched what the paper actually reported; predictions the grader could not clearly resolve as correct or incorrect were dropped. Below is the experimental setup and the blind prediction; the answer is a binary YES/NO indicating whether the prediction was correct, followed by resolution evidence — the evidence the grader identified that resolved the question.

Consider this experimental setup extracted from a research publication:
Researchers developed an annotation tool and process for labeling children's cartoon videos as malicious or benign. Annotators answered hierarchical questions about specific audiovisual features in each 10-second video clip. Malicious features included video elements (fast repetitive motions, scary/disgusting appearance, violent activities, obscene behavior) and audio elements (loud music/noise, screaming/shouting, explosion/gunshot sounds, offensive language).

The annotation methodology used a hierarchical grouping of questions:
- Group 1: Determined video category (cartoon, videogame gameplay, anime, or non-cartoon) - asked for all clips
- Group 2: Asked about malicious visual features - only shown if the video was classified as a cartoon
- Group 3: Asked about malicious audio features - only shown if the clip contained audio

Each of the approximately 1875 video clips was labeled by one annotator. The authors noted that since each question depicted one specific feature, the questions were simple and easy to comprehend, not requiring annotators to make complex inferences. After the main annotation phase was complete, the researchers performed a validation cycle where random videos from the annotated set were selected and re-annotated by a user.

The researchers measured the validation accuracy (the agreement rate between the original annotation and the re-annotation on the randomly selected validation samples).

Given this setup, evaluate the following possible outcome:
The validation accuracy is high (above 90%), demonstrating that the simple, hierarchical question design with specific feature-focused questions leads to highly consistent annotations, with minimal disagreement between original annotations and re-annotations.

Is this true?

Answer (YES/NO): YES